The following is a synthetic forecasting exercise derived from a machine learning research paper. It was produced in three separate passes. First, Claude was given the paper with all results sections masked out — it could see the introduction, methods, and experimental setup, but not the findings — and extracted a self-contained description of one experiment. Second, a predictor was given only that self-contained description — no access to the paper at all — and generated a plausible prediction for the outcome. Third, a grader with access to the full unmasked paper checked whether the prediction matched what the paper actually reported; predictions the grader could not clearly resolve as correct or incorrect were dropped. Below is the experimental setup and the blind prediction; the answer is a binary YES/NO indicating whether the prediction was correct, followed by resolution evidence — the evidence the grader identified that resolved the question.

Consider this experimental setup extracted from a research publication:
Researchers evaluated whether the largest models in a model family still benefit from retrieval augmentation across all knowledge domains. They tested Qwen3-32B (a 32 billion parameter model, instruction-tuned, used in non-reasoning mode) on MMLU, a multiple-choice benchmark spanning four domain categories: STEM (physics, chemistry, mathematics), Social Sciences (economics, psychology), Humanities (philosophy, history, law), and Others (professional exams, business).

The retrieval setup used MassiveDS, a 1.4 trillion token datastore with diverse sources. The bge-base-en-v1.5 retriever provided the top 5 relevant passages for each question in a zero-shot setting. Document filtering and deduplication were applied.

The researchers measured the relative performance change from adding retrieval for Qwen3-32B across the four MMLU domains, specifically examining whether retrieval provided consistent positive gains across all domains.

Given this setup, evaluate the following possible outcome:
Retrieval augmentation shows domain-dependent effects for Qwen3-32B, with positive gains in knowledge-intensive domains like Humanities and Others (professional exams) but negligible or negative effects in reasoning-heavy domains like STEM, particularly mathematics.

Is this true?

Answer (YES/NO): NO